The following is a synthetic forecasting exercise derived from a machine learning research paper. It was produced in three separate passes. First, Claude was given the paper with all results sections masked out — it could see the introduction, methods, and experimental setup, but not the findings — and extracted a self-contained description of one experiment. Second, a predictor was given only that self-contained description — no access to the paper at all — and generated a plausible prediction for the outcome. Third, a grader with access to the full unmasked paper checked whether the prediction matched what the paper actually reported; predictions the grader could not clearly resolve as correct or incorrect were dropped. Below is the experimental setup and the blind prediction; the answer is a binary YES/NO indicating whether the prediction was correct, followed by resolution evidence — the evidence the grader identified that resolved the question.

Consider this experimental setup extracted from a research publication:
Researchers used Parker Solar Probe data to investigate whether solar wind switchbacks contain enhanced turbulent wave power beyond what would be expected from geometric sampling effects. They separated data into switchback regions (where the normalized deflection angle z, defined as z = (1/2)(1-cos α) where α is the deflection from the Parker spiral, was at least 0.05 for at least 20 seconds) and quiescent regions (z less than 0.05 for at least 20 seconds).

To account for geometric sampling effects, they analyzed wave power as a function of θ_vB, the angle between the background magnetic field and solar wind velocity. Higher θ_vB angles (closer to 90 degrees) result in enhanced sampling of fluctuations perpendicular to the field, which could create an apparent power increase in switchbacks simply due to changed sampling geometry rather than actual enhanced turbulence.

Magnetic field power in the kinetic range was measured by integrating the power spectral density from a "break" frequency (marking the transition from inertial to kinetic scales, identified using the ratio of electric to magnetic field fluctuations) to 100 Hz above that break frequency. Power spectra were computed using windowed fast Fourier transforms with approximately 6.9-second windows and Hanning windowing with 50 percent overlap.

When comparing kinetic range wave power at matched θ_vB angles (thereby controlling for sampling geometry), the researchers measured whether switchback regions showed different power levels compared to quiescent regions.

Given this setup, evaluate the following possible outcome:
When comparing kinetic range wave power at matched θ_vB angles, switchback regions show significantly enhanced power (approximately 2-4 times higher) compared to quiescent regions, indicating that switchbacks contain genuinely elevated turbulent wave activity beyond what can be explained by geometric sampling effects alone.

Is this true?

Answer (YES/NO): NO